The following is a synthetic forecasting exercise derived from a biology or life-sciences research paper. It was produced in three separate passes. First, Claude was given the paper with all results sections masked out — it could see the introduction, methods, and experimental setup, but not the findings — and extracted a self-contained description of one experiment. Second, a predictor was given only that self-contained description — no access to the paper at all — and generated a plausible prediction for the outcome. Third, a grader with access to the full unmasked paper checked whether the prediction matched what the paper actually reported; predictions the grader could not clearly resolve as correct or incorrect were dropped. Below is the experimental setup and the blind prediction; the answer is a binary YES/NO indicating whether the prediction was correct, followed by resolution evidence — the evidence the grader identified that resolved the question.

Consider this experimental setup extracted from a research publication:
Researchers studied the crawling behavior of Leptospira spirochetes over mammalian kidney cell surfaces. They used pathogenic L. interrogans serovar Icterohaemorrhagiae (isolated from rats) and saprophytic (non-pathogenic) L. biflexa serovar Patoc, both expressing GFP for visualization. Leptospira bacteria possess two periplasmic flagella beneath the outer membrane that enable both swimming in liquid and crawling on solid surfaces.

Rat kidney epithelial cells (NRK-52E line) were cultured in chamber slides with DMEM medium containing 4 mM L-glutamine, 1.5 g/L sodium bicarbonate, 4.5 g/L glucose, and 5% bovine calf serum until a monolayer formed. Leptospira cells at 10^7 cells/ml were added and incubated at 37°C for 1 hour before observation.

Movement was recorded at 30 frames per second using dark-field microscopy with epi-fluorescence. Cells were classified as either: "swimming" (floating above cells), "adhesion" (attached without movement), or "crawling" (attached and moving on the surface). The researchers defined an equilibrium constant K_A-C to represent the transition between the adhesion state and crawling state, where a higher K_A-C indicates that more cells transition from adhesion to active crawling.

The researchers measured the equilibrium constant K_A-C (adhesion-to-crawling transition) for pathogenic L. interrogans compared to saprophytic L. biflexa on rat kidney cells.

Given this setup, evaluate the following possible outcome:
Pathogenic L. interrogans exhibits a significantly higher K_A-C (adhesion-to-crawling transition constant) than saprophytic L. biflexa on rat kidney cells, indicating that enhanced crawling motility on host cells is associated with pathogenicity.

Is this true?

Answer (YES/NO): YES